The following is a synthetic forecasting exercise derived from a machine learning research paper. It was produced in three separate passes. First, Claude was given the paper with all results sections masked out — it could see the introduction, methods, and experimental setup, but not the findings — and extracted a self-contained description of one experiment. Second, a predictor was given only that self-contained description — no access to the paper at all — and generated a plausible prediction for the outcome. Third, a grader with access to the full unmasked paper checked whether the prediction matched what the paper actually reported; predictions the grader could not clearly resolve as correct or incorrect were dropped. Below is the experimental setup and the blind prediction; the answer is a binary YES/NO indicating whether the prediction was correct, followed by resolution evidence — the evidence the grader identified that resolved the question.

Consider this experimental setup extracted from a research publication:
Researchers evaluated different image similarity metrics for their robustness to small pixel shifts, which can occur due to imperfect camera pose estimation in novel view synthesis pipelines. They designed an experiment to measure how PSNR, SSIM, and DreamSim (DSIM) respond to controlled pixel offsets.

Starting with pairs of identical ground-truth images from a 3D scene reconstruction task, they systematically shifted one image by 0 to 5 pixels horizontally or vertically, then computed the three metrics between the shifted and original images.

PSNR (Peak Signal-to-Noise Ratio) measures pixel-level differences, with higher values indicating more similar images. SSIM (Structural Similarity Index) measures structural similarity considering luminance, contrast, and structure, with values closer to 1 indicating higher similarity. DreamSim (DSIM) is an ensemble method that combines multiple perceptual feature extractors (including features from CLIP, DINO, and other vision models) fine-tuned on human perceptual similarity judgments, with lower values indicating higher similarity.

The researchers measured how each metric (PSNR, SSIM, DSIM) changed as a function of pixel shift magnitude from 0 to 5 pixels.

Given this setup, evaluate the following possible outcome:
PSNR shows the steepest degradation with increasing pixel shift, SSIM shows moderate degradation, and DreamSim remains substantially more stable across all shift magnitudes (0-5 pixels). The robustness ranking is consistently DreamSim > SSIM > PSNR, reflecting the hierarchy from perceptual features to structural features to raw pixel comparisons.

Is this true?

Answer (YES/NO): NO